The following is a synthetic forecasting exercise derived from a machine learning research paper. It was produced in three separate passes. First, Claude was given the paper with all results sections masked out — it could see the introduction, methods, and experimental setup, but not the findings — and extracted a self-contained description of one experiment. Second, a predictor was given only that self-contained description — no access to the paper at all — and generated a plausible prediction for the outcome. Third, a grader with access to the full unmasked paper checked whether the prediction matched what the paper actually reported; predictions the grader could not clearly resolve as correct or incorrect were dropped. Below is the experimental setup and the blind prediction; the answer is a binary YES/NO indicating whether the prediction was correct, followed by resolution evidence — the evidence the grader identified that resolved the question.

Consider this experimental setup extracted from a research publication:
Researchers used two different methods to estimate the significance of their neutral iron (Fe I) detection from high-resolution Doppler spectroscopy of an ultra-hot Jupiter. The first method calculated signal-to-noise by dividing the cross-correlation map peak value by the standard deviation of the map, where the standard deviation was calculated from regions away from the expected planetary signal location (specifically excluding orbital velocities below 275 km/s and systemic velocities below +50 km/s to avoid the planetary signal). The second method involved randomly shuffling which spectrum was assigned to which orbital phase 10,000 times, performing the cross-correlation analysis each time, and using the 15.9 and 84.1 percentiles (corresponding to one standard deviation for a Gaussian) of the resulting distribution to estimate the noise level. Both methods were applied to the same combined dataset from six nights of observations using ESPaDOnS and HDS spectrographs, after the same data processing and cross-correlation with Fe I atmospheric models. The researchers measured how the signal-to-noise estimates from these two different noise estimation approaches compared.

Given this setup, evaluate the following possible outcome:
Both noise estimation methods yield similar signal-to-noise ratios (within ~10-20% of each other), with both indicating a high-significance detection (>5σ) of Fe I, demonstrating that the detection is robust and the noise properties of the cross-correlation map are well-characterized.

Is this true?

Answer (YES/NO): YES